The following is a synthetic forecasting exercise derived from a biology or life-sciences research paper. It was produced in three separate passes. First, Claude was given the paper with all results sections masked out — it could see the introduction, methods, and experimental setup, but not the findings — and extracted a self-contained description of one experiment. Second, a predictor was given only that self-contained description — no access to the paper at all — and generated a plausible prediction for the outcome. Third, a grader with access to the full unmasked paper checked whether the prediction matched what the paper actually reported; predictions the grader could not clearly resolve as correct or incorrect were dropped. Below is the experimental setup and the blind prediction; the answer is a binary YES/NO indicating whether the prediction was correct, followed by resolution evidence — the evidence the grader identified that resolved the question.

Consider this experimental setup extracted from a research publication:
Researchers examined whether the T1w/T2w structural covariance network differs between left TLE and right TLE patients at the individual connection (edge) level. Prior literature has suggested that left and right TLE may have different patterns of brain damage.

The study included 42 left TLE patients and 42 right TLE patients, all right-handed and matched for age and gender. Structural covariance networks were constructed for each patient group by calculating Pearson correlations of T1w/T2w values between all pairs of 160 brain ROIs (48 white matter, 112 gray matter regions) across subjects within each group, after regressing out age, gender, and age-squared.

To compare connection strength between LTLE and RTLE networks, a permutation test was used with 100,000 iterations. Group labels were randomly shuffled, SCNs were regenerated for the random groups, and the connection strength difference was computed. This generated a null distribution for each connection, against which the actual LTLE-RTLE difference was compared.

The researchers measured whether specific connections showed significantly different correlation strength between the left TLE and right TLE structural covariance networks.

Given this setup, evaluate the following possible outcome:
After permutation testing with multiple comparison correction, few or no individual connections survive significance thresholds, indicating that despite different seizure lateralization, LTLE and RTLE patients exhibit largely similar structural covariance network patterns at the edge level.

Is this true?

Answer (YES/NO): NO